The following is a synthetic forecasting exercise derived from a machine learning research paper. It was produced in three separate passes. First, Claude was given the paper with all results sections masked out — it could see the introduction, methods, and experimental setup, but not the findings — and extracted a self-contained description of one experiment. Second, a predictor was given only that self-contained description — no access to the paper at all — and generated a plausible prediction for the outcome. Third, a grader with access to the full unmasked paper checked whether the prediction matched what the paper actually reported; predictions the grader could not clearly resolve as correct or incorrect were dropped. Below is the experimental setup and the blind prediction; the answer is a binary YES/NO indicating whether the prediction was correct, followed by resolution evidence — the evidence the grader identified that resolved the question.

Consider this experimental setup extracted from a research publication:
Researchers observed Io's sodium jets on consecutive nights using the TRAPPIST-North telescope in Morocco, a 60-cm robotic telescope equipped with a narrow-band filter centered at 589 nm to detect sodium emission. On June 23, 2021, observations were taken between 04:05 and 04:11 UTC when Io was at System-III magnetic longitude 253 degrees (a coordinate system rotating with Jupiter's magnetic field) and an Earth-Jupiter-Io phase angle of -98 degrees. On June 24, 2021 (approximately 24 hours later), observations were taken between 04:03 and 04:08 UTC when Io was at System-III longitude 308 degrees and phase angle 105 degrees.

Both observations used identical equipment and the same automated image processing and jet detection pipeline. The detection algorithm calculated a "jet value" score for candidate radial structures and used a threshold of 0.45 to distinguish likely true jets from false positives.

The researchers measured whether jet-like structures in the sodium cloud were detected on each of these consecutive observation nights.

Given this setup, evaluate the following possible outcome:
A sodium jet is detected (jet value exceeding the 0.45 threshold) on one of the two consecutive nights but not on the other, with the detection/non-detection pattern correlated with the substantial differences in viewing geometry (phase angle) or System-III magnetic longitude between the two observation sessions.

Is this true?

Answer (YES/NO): NO